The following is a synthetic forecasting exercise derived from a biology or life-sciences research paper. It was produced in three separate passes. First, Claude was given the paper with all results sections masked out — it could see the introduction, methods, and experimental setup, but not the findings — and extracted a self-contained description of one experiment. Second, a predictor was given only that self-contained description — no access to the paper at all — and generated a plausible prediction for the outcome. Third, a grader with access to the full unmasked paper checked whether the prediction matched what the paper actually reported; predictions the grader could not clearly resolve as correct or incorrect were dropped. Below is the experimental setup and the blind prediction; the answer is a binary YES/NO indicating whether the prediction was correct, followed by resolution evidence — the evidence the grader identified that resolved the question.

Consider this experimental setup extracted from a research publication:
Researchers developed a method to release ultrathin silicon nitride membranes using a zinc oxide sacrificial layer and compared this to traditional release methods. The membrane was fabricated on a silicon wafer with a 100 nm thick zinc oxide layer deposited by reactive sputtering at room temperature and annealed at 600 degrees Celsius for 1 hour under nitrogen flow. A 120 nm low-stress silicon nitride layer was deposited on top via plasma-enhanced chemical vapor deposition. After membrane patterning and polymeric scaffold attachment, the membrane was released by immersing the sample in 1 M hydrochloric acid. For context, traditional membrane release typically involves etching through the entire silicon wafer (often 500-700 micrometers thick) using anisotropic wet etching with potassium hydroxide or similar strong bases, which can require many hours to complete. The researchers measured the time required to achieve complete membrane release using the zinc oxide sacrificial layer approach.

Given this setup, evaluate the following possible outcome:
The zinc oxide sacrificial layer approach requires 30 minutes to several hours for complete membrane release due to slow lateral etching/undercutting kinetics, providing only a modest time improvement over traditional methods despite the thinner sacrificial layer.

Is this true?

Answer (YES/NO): NO